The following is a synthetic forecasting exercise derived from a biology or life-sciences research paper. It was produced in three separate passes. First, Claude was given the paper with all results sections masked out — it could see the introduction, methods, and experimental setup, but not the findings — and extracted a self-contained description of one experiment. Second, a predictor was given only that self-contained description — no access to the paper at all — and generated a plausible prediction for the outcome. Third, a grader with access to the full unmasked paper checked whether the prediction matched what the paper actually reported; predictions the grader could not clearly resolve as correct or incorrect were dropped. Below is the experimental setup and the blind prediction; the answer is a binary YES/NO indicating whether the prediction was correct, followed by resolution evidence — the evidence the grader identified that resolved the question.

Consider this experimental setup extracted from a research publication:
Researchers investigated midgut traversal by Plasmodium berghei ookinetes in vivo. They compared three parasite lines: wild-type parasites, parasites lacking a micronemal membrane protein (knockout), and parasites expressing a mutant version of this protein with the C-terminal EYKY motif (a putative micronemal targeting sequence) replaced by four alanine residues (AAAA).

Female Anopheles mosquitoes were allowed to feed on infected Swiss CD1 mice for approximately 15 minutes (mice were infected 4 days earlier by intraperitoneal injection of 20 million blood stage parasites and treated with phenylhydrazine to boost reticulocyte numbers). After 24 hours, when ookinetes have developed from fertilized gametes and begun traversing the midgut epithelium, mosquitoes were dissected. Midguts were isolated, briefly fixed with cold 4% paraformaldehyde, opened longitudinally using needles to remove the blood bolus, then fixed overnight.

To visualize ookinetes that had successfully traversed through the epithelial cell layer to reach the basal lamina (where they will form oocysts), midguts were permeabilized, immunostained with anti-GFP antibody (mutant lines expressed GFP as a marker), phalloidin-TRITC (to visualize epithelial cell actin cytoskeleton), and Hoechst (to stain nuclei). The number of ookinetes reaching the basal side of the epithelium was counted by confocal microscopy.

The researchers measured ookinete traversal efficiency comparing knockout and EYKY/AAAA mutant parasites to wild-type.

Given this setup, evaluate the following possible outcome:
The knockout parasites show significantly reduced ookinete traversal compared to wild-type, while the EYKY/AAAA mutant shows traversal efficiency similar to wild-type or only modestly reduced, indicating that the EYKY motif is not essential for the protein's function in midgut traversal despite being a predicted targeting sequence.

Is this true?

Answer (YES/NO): NO